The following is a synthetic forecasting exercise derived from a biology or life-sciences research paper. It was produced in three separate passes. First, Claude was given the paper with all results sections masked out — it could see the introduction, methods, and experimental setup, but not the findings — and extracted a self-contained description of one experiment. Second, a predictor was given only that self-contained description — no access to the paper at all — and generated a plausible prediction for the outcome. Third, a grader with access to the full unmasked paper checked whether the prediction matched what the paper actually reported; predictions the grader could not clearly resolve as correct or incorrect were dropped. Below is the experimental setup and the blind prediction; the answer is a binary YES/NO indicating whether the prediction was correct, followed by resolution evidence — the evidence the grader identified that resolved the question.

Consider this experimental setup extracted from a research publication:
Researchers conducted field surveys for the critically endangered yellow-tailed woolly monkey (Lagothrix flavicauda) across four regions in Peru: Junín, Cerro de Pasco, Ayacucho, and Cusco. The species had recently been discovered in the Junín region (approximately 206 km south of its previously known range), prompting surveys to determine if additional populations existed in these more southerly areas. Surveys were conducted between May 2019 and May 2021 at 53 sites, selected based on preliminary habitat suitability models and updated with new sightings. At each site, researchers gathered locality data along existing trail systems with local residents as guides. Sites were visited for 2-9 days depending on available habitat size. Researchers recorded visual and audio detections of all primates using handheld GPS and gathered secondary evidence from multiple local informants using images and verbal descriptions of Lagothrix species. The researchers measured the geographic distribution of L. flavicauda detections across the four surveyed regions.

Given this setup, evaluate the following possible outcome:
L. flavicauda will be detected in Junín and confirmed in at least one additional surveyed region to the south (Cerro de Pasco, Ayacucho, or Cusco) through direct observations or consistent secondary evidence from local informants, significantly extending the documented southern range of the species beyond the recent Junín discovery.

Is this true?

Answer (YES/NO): NO